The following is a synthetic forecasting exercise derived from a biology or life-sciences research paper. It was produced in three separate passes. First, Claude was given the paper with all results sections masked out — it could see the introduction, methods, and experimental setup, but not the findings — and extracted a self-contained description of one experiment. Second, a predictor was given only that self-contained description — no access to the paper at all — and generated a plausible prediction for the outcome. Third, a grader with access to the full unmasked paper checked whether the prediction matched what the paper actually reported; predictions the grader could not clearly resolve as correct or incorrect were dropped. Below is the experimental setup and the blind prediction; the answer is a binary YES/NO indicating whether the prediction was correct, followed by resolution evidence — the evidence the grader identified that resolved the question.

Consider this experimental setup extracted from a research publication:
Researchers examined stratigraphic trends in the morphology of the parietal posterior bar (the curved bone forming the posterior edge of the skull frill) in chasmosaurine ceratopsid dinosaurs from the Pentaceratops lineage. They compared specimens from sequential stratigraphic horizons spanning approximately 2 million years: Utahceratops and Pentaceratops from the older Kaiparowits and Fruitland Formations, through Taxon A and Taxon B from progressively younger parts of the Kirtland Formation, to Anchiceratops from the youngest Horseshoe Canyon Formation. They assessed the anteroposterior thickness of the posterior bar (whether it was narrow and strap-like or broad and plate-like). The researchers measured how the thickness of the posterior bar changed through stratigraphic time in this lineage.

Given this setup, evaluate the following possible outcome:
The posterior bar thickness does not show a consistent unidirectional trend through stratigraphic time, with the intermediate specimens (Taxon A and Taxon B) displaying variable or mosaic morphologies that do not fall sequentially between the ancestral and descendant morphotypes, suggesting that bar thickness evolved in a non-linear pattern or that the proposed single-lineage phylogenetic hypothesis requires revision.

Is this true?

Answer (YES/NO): NO